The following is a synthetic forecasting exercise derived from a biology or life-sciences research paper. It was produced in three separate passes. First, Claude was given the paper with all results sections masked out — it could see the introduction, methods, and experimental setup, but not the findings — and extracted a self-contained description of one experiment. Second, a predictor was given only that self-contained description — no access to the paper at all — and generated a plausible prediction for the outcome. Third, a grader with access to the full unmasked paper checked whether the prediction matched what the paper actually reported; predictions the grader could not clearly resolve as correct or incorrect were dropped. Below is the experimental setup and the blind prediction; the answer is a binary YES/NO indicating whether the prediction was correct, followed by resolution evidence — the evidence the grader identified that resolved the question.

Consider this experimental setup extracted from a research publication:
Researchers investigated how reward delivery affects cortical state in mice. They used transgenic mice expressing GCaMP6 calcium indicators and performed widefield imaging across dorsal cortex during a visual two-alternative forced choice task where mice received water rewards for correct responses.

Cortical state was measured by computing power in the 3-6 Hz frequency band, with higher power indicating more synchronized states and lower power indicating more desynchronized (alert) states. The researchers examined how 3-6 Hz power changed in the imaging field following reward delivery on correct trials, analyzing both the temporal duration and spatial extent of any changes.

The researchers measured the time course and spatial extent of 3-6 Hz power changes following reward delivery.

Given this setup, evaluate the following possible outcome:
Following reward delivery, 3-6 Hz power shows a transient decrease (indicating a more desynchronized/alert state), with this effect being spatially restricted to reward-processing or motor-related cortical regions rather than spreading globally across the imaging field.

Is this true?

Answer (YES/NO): NO